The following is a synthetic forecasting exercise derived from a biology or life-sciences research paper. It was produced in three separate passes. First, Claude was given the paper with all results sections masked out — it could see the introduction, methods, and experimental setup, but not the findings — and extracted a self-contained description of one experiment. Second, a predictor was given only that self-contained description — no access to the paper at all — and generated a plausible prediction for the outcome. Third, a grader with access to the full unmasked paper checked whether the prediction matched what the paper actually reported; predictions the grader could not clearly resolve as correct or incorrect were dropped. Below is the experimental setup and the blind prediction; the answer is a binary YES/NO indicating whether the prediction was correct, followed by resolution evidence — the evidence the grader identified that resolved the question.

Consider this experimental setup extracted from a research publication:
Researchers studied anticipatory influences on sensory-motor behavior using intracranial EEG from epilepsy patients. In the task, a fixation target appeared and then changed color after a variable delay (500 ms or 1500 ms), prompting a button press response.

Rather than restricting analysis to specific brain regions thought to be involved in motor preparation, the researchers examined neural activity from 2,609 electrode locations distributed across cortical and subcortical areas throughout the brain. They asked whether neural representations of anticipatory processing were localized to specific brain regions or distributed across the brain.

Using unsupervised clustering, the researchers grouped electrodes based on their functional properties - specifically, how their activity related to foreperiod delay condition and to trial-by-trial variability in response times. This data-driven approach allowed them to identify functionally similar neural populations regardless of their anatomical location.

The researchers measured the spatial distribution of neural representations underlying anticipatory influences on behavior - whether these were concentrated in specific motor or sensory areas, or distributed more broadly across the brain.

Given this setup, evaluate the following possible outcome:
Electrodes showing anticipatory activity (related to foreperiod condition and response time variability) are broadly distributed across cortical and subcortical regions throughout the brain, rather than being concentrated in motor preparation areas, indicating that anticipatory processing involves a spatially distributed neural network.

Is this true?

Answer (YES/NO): YES